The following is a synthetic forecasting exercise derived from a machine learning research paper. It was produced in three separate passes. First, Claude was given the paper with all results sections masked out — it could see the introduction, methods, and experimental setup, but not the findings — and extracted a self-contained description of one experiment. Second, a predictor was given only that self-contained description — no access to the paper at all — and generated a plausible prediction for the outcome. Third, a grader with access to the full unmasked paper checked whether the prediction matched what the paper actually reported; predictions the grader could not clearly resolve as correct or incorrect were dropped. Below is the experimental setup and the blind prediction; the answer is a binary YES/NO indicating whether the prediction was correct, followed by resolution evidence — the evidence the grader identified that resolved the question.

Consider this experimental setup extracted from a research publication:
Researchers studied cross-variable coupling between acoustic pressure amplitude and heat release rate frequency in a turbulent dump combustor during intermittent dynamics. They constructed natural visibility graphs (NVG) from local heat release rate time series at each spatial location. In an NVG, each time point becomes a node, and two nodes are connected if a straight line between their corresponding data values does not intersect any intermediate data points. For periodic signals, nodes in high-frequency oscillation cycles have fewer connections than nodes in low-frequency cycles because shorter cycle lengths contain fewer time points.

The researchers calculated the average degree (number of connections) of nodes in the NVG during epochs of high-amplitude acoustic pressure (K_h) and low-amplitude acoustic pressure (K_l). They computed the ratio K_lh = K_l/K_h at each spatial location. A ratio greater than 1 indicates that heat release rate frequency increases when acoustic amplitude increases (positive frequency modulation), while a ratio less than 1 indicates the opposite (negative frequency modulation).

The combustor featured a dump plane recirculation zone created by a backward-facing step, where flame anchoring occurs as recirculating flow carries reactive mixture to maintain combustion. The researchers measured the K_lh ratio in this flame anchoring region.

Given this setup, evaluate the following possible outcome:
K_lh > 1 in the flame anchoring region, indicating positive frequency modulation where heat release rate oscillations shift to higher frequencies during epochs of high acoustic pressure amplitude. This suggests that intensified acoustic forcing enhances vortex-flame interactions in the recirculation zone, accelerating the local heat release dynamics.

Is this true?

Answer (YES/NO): YES